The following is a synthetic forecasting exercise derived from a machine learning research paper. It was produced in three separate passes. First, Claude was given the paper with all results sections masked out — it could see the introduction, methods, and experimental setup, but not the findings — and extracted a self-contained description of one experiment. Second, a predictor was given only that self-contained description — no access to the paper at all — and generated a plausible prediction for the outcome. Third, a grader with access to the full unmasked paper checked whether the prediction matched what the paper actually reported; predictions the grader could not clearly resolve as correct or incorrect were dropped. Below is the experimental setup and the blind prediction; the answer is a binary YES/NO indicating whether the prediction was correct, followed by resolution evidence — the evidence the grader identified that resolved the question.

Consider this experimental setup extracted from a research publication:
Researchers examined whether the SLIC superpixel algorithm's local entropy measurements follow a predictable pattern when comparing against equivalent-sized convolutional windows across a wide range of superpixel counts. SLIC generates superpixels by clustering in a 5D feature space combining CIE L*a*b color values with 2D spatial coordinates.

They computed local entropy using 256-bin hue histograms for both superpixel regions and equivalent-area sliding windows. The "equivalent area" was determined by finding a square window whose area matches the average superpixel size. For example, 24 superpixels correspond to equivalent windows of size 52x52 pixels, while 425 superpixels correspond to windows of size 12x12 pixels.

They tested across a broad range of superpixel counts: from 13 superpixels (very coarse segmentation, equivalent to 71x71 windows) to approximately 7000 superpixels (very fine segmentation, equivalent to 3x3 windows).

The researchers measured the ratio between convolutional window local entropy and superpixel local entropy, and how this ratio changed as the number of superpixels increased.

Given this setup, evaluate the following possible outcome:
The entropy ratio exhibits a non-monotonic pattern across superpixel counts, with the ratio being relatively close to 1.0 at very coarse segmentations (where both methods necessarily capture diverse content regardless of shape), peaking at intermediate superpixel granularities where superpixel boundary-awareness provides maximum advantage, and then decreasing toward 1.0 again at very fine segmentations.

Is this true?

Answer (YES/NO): NO